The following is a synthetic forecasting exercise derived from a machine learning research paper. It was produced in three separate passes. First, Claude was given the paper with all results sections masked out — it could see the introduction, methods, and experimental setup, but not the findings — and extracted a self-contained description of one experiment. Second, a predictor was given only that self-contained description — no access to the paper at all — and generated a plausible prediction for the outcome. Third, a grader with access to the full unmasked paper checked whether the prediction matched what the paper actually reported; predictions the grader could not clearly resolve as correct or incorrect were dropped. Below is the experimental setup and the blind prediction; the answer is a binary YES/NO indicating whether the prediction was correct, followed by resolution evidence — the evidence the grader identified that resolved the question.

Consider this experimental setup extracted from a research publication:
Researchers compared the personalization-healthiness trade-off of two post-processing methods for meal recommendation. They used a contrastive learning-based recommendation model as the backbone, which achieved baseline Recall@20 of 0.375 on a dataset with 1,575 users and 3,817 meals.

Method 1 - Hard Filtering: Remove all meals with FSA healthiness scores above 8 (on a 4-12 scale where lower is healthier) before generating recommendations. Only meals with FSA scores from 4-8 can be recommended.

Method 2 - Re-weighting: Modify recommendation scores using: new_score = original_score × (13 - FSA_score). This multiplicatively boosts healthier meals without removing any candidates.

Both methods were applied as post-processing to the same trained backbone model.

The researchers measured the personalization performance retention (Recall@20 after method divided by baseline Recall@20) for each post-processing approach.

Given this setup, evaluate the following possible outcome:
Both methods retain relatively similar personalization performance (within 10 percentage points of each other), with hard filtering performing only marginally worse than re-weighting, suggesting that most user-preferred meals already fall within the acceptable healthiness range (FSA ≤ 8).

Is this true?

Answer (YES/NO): NO